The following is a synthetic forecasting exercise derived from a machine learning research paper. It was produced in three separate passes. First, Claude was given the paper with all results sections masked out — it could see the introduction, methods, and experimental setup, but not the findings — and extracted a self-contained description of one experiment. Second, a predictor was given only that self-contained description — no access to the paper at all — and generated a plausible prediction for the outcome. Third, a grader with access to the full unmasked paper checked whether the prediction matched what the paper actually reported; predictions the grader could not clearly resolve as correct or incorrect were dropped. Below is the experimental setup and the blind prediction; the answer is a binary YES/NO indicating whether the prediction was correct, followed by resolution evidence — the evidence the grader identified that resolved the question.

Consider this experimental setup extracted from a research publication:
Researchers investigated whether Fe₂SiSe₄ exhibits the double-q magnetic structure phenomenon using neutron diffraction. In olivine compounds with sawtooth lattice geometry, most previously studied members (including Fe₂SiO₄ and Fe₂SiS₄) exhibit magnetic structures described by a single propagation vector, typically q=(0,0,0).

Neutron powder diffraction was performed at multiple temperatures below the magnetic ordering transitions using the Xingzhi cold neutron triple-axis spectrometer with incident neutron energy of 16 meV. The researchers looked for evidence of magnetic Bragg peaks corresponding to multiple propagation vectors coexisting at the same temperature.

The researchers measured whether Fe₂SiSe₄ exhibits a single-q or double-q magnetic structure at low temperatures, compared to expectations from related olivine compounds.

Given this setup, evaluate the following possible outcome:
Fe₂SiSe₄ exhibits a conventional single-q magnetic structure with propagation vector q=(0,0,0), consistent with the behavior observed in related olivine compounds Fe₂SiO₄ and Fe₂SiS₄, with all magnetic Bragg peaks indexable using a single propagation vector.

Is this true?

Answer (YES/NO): NO